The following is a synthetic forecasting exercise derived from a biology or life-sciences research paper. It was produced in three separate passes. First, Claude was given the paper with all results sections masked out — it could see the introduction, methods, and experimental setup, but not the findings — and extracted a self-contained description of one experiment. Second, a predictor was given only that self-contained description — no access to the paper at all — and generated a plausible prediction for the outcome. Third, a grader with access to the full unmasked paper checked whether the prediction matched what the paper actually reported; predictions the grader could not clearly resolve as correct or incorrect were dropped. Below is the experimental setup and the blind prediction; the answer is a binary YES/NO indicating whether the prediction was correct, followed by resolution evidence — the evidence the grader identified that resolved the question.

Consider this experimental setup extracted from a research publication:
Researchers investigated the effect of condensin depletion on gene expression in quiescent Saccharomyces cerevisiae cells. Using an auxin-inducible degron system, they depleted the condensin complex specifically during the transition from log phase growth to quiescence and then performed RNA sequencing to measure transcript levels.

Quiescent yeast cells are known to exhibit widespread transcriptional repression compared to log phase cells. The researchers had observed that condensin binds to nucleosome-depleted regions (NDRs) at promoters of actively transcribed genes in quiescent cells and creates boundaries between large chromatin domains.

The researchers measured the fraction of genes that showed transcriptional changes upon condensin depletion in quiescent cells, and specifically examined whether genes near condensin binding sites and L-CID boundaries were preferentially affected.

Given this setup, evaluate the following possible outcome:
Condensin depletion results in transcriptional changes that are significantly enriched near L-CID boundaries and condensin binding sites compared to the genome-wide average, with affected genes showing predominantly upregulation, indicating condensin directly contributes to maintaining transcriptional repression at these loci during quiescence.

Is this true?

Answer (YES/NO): YES